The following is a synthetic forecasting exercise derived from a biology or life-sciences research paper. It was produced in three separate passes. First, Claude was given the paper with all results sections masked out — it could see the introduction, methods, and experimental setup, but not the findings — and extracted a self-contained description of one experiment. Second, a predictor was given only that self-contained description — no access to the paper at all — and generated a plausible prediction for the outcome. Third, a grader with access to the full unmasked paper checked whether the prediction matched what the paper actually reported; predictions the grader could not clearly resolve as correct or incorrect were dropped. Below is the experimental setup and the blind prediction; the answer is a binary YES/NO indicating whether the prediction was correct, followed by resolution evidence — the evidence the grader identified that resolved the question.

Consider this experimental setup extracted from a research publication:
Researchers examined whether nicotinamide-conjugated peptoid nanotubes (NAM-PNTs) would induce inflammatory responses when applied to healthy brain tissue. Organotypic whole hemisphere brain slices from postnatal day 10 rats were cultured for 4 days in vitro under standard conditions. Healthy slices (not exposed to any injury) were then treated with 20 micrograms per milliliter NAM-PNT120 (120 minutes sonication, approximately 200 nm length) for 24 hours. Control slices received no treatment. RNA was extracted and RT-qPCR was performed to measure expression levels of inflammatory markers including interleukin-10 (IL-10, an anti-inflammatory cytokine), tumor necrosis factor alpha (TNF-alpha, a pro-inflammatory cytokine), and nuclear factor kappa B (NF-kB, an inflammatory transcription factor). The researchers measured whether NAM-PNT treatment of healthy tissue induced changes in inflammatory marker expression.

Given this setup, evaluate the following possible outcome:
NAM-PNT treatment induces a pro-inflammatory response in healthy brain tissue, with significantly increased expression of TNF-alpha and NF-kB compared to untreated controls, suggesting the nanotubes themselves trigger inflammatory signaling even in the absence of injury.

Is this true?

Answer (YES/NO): NO